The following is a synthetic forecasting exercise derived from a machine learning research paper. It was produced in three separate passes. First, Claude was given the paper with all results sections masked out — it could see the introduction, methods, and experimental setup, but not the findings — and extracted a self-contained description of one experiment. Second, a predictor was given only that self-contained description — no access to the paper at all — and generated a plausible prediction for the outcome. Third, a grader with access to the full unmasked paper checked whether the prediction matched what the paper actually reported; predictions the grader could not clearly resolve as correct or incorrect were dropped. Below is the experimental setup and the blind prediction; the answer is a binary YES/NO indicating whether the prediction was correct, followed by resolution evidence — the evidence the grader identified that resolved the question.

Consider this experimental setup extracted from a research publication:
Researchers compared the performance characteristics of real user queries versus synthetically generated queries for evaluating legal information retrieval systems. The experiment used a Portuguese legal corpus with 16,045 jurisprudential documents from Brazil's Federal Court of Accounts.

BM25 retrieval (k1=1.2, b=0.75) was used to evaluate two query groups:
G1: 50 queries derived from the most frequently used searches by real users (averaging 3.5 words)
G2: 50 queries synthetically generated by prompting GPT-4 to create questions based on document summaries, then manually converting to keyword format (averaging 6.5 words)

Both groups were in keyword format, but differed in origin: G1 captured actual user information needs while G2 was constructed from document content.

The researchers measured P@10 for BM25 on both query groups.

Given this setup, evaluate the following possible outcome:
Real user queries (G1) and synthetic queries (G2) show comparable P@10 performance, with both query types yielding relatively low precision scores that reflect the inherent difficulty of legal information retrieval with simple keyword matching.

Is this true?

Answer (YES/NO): NO